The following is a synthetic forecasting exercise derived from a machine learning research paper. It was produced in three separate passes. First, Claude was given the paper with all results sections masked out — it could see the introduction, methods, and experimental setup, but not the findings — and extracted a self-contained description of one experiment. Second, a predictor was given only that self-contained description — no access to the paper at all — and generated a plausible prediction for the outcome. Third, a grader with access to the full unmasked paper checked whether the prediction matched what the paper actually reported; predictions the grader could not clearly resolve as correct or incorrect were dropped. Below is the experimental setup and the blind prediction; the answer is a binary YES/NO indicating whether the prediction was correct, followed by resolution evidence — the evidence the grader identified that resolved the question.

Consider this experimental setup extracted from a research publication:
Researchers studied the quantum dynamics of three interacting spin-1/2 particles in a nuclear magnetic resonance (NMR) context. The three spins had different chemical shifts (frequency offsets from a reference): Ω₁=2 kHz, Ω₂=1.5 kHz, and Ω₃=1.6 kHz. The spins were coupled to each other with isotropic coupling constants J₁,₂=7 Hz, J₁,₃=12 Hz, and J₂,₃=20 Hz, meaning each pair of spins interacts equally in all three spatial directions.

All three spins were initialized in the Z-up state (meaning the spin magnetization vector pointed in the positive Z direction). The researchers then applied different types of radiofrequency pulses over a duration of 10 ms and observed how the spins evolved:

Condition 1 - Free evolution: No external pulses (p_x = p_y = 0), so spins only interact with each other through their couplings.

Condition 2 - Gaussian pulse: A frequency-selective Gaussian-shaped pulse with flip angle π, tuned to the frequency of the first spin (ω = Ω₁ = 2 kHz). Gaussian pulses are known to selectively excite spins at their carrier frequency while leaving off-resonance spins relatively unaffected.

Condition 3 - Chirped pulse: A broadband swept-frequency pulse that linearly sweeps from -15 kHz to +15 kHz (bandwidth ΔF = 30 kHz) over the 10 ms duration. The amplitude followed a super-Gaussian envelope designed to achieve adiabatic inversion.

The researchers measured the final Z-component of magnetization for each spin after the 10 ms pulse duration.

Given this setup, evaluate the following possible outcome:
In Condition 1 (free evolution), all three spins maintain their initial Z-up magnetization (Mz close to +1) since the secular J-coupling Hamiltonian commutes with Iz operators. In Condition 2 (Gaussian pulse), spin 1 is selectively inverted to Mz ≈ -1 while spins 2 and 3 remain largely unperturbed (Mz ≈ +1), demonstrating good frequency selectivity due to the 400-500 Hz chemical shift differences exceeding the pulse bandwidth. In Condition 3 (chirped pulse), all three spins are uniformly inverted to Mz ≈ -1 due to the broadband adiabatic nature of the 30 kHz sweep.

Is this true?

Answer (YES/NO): NO